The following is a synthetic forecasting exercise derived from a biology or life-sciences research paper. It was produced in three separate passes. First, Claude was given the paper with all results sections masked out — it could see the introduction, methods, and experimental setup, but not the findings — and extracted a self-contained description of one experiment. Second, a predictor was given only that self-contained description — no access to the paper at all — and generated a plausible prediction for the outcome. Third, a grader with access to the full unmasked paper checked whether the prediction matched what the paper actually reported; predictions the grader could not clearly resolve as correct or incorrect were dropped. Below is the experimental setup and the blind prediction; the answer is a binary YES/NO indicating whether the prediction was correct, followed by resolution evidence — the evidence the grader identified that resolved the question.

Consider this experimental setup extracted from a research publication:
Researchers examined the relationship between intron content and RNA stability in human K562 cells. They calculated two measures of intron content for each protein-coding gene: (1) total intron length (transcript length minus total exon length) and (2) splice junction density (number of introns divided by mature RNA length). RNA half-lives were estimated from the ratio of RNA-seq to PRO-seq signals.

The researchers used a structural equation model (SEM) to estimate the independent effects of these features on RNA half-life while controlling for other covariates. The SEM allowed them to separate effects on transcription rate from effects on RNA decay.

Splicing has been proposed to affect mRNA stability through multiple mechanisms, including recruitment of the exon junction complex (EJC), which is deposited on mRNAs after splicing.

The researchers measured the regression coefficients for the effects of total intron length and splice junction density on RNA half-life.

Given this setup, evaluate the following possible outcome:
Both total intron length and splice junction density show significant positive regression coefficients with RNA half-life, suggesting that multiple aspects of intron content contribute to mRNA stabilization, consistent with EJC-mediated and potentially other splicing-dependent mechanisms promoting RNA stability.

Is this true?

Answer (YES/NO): YES